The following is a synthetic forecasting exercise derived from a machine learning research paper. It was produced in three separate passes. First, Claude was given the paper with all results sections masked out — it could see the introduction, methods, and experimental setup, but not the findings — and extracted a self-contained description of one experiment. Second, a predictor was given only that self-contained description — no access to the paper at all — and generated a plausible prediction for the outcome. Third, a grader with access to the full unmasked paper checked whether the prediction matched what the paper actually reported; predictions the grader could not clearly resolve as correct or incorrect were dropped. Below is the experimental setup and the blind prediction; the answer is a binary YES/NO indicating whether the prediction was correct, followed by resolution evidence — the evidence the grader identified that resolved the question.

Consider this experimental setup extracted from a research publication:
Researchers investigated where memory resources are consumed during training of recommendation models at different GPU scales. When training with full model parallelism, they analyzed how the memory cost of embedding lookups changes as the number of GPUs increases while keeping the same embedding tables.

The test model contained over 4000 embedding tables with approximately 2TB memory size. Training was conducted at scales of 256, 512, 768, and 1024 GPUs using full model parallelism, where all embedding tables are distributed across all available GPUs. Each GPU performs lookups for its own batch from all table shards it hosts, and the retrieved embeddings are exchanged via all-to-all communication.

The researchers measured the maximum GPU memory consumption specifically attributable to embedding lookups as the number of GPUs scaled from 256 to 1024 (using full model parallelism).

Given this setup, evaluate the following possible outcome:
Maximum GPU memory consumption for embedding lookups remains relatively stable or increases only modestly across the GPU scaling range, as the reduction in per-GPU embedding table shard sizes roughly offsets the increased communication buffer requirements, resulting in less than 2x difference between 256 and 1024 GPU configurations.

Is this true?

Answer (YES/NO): NO